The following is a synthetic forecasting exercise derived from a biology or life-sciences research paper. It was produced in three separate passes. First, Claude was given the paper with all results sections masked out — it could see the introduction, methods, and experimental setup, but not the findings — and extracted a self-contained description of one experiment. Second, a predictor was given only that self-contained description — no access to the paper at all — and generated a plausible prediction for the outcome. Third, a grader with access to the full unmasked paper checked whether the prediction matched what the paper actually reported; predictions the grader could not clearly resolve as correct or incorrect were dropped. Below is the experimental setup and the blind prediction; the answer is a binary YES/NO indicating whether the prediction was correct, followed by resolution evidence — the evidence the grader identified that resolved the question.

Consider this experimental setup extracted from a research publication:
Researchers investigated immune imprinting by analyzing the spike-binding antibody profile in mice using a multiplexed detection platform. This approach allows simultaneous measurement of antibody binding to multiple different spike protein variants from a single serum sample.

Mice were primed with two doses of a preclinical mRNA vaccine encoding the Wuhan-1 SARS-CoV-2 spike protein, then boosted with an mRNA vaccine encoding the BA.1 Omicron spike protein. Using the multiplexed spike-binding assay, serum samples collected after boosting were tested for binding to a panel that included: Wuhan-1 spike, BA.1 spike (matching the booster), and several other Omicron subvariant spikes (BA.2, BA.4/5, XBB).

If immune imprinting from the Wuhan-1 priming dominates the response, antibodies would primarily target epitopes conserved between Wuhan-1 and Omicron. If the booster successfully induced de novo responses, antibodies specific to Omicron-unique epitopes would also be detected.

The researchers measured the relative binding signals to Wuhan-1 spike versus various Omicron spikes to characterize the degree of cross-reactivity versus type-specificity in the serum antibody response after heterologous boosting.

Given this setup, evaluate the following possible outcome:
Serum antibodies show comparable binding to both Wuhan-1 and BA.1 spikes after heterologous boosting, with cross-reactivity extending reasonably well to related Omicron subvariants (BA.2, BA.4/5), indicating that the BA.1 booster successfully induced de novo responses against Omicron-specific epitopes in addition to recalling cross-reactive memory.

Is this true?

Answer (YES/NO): NO